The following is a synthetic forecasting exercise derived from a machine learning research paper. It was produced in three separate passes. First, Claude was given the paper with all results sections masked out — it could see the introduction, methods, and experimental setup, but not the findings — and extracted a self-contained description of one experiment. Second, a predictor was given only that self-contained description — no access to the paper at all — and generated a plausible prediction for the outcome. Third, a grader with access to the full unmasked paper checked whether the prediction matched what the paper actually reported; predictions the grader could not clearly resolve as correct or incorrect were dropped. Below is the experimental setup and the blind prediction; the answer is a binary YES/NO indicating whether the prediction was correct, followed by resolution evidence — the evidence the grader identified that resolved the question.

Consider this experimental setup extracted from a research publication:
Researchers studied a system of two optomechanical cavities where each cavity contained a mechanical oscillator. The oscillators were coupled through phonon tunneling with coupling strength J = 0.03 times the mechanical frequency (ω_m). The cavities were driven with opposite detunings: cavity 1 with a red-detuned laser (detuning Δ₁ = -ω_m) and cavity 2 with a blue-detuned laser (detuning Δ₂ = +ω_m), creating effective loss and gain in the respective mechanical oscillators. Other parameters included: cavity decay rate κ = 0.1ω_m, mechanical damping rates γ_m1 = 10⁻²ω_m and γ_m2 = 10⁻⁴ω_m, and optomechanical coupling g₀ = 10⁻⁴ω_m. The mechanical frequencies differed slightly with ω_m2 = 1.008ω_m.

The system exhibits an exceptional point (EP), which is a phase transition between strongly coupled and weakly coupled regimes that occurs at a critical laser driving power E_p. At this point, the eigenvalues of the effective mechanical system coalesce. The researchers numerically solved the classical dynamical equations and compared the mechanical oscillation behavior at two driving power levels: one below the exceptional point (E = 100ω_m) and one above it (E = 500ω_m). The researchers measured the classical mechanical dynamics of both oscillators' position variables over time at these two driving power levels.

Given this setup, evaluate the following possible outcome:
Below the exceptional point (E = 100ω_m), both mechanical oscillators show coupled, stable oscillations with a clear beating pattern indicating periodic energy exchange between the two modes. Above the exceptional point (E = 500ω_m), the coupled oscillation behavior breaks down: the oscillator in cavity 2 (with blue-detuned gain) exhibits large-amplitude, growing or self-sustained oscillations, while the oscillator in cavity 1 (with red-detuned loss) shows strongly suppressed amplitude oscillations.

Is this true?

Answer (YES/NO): NO